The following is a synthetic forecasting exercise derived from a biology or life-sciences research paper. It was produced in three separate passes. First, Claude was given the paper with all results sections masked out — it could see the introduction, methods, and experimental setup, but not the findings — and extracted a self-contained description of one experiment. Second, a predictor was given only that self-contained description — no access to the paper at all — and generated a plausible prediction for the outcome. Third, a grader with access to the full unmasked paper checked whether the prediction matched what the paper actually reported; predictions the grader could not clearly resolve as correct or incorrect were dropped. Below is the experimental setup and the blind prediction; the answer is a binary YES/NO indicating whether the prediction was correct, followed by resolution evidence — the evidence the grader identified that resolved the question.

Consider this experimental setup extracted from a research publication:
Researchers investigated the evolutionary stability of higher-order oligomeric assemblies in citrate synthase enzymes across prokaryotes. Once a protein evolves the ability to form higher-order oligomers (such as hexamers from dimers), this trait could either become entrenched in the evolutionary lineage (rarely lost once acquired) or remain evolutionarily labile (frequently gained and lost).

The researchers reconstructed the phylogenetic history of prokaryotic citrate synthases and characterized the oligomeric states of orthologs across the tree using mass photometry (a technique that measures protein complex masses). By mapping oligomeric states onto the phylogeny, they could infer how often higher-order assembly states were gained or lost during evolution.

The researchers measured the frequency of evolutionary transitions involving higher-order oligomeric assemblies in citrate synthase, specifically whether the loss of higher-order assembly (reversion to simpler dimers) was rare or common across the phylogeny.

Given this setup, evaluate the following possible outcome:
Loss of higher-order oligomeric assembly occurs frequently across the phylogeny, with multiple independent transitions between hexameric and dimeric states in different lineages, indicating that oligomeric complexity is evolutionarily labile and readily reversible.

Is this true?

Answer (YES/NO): YES